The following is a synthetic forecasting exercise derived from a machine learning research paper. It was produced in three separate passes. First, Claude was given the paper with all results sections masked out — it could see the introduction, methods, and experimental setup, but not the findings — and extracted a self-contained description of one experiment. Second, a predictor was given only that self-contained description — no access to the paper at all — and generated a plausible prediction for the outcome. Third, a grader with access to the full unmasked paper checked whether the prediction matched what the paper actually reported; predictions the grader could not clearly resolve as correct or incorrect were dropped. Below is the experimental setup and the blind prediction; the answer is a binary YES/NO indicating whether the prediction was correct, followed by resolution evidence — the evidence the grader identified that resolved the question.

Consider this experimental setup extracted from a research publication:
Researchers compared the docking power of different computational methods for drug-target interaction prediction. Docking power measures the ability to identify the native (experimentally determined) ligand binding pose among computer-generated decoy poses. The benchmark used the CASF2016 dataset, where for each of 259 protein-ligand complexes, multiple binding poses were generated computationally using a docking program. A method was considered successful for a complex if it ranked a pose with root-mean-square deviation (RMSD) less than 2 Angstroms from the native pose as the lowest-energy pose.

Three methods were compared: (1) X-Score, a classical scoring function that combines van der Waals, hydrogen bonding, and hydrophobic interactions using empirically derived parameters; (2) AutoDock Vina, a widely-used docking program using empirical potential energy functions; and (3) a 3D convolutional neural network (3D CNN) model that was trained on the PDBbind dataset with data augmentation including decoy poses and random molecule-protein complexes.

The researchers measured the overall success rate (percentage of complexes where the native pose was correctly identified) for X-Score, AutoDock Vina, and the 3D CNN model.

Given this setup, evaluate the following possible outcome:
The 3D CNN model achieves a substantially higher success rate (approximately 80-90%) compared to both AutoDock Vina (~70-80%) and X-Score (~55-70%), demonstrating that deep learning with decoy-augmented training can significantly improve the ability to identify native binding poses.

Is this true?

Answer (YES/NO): NO